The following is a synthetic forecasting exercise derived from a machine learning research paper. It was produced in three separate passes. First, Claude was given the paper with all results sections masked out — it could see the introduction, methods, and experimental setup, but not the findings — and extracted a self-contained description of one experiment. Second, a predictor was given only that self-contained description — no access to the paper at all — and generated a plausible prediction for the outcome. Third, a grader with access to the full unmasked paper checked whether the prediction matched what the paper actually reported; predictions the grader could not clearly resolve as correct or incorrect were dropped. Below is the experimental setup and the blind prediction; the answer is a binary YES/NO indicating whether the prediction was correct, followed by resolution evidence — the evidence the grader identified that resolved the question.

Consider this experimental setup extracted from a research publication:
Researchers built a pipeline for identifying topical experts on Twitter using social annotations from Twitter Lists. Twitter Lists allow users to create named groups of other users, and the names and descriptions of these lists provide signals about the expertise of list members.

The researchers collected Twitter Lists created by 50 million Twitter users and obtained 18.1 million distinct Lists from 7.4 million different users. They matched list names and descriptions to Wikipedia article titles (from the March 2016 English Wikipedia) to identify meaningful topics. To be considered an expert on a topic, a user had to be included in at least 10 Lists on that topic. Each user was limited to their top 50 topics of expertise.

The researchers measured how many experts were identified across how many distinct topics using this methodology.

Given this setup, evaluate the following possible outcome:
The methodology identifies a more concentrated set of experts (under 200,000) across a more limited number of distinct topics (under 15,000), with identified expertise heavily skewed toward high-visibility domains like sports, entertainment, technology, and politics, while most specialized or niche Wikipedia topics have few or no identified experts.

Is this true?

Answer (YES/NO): NO